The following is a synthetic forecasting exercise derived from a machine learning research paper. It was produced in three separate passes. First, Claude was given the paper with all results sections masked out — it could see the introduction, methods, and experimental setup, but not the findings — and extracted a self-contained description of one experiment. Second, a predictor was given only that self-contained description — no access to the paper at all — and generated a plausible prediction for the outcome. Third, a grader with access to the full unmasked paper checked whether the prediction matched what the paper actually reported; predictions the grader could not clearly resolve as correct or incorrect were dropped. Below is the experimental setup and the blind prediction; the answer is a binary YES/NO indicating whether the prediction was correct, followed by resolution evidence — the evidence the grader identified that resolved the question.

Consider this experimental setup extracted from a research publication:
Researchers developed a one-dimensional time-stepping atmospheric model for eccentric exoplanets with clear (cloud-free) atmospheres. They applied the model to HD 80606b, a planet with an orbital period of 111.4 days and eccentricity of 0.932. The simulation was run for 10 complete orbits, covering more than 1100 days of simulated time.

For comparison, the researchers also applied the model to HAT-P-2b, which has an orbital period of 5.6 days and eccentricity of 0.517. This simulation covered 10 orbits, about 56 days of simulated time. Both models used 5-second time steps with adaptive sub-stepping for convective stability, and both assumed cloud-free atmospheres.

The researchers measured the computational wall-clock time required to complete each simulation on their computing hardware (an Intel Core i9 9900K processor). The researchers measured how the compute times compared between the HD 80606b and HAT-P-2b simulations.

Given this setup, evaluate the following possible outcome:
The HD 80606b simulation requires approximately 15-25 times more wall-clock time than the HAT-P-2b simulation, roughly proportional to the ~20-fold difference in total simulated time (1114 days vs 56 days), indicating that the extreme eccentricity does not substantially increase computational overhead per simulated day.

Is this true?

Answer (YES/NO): NO